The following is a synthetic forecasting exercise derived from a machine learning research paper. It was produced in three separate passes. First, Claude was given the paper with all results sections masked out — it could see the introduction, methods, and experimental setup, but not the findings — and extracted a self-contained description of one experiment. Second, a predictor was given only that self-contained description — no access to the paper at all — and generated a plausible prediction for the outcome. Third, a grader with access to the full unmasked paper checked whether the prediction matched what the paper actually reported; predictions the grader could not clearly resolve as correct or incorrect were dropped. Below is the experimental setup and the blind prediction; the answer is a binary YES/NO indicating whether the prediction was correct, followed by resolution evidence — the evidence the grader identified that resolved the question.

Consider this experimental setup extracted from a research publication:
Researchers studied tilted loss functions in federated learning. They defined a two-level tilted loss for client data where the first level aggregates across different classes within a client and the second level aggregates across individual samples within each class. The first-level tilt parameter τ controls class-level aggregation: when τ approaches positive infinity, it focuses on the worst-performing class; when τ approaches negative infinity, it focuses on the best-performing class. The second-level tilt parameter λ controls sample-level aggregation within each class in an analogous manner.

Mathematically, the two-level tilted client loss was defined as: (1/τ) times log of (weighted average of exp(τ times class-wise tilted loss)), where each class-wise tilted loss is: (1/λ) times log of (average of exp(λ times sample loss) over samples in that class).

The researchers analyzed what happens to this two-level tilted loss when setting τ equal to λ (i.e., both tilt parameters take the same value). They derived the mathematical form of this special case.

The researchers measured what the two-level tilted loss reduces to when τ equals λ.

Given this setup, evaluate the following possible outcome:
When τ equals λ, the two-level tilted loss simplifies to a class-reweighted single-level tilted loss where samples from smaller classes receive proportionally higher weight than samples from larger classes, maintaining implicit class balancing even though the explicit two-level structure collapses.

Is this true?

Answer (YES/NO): NO